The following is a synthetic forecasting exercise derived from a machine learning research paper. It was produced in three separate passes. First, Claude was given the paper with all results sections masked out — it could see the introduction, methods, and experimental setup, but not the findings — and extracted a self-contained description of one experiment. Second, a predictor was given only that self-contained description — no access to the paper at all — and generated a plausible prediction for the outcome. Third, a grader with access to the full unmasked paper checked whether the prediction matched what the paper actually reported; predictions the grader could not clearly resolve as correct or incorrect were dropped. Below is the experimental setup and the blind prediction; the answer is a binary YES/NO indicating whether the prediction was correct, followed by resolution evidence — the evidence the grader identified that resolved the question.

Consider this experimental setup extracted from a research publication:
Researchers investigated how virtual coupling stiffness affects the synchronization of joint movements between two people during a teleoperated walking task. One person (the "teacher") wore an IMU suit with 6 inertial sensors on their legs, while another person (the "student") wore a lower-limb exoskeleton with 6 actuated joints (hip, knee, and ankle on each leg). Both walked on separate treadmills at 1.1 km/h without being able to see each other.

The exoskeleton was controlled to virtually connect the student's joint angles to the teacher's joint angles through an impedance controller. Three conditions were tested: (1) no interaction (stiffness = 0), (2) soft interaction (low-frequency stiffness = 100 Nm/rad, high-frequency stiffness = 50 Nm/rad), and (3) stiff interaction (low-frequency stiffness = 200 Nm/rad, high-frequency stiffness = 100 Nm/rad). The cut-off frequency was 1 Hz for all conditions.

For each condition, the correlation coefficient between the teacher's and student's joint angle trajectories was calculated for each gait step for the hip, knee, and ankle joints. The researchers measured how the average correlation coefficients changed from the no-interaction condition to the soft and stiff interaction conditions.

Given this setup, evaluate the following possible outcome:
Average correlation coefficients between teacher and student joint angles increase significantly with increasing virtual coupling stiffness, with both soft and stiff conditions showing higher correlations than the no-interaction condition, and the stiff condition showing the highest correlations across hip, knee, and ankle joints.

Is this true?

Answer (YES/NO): NO